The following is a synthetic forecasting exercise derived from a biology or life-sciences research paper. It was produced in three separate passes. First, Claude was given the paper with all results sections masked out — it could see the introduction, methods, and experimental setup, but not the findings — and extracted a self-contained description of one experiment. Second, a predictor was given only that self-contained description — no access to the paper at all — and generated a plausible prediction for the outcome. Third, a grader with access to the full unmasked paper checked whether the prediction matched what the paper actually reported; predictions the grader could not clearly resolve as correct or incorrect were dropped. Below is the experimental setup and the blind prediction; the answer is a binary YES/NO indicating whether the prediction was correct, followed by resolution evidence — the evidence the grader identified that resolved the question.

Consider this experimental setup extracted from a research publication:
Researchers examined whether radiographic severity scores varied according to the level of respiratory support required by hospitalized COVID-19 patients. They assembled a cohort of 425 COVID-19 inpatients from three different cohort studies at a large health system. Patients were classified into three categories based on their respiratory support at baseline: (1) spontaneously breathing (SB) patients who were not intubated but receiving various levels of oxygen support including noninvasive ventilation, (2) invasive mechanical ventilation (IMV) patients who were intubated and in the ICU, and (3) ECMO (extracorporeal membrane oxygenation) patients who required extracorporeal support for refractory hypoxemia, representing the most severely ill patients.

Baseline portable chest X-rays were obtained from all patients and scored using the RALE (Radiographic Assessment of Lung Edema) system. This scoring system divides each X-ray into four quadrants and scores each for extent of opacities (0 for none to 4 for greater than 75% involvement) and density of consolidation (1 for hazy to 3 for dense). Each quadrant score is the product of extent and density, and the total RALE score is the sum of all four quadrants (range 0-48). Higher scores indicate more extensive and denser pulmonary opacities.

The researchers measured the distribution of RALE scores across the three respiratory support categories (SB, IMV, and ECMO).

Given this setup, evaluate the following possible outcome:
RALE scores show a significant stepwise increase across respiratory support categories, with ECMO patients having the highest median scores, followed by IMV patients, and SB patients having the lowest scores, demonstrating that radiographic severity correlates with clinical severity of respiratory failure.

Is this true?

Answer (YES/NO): YES